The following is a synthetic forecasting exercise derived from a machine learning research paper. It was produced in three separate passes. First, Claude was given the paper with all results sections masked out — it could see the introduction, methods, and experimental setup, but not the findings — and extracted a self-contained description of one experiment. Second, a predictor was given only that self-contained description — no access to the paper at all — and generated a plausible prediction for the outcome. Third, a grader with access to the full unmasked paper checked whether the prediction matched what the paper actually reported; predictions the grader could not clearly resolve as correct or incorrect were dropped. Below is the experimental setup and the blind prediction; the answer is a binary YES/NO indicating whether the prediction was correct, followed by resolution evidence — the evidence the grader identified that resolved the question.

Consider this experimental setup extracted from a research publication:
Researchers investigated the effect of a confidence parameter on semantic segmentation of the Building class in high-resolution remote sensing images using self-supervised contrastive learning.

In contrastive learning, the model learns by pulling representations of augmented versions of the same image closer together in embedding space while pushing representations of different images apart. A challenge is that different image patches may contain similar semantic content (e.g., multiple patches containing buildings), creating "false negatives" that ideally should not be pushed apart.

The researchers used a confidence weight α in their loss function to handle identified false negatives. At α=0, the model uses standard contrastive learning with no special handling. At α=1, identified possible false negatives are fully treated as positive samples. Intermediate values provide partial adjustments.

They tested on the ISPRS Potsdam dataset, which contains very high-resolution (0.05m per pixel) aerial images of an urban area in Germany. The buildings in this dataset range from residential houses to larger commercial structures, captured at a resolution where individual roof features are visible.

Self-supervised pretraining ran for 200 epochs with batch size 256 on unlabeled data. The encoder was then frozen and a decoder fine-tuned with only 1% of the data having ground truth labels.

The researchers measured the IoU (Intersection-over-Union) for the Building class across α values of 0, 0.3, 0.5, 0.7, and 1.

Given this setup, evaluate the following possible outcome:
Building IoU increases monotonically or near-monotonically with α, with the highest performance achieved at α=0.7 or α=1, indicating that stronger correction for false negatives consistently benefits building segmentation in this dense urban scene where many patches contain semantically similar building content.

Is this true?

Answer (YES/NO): NO